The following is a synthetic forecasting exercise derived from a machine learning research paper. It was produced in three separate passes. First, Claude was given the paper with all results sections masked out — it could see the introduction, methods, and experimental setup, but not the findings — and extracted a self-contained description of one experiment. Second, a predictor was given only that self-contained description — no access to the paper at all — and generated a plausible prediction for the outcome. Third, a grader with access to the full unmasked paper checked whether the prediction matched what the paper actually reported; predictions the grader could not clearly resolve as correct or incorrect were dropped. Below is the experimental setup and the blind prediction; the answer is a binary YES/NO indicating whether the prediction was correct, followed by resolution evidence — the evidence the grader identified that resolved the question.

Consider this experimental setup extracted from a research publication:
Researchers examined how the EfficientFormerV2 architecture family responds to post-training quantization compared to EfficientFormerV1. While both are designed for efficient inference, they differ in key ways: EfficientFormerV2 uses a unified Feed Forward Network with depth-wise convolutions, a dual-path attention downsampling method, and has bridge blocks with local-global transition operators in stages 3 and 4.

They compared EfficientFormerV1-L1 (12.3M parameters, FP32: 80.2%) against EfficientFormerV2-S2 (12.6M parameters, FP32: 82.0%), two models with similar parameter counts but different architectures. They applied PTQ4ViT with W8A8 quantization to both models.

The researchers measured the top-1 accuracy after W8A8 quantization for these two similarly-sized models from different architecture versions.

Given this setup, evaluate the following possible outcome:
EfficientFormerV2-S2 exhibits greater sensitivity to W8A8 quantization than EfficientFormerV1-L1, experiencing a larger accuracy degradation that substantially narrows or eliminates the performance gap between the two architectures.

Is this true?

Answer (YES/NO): YES